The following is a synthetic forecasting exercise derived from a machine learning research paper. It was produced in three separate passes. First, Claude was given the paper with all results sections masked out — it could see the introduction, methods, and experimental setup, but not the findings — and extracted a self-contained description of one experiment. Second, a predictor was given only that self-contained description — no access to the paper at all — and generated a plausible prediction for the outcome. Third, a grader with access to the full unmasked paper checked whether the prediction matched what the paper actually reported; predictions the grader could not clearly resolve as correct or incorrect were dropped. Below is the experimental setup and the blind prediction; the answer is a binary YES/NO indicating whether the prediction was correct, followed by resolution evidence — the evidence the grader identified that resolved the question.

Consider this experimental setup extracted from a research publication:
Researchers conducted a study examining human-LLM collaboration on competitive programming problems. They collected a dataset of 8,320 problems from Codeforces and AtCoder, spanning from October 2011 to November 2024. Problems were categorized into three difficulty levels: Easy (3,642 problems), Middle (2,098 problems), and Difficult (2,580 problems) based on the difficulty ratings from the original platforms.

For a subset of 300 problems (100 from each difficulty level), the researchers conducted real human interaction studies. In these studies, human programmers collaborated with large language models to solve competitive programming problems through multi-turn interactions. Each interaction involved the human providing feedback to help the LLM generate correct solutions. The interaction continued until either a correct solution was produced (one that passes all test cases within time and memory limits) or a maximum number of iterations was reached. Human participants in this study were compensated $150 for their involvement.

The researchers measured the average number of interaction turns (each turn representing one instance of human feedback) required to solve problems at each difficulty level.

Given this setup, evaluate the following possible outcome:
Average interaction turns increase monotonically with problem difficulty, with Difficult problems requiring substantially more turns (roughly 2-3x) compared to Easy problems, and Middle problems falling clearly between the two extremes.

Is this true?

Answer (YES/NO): YES